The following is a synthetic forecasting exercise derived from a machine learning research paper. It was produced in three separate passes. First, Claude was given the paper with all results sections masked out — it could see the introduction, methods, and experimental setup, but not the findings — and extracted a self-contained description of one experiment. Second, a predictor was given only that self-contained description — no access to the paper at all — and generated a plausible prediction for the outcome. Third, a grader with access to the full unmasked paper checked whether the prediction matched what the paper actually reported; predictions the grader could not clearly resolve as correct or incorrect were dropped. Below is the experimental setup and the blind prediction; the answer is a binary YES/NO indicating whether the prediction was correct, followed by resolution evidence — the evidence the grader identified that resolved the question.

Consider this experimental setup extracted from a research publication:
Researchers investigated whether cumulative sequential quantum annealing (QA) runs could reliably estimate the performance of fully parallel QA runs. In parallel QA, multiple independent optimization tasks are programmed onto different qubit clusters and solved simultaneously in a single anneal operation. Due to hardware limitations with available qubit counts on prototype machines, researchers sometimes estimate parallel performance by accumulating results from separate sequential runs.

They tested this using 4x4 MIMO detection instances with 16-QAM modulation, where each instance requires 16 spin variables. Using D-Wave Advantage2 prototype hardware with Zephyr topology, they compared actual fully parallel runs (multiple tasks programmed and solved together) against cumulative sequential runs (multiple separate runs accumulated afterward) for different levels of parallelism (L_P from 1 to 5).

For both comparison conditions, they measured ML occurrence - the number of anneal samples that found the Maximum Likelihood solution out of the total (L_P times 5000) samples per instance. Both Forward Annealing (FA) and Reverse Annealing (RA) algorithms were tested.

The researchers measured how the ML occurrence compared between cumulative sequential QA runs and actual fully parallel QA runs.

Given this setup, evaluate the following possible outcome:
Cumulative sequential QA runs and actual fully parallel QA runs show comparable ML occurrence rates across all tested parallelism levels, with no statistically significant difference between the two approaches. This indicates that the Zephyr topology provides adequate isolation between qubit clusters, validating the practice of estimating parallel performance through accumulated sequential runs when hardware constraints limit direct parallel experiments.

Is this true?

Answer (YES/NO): NO